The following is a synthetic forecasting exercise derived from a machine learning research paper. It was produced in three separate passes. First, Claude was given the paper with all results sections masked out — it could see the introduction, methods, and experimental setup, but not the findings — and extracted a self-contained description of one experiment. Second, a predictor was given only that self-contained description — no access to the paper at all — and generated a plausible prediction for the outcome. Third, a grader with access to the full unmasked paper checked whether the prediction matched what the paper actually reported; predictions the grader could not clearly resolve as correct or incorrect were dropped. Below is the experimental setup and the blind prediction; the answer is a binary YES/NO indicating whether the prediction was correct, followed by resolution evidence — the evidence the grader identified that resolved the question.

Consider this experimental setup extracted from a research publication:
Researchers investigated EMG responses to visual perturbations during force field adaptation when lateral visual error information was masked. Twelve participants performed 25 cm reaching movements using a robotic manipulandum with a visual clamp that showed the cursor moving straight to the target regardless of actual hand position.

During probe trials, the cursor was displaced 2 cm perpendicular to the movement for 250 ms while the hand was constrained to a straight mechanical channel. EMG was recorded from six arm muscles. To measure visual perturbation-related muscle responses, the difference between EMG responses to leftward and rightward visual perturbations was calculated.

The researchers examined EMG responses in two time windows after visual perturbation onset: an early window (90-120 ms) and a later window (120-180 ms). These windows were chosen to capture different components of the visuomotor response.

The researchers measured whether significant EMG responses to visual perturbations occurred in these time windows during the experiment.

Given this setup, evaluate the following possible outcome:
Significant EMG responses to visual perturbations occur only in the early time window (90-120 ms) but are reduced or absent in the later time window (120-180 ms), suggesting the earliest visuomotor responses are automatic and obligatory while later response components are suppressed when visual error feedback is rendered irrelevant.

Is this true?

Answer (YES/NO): NO